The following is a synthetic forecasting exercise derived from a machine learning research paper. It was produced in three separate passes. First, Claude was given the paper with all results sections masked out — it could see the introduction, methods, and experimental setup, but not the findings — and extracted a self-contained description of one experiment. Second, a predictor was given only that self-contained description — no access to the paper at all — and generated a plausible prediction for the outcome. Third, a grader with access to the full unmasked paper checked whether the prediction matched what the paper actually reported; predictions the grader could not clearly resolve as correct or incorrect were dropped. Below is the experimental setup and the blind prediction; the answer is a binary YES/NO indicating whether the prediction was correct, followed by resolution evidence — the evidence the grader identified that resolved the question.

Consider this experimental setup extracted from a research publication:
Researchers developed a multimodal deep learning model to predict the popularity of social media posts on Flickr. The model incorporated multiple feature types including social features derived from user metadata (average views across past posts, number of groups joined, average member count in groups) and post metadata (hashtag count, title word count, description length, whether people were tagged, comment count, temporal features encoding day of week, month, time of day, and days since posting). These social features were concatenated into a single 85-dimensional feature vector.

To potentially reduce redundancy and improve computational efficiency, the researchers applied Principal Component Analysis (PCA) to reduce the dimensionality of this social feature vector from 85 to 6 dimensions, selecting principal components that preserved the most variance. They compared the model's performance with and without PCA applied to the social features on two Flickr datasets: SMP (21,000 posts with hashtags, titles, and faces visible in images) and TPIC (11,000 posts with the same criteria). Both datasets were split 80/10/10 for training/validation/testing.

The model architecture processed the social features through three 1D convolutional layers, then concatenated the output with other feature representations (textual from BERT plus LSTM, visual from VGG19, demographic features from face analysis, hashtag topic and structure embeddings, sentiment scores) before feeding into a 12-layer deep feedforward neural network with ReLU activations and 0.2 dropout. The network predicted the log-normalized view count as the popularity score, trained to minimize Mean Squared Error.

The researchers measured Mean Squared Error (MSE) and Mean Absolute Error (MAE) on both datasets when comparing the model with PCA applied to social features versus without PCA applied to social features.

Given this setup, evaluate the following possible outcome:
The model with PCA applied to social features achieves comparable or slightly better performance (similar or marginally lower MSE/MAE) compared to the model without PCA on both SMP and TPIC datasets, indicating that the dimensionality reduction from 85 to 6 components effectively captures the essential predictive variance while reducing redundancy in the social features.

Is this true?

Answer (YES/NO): NO